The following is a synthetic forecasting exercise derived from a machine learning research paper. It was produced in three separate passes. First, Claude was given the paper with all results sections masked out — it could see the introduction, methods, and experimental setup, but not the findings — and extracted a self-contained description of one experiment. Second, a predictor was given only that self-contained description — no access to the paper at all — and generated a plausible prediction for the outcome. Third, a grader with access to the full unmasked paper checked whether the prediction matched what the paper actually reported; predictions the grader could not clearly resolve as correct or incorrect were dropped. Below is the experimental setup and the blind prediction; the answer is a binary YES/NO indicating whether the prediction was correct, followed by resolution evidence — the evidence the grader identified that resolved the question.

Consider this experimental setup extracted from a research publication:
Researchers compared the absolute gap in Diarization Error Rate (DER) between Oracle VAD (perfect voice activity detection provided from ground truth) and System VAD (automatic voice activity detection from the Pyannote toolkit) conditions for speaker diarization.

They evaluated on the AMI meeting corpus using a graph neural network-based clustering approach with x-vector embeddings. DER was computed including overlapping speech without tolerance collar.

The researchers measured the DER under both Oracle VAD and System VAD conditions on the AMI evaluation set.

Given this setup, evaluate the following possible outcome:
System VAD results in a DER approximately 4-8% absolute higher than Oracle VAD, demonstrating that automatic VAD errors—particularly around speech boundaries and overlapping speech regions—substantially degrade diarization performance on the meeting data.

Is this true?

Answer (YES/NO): NO